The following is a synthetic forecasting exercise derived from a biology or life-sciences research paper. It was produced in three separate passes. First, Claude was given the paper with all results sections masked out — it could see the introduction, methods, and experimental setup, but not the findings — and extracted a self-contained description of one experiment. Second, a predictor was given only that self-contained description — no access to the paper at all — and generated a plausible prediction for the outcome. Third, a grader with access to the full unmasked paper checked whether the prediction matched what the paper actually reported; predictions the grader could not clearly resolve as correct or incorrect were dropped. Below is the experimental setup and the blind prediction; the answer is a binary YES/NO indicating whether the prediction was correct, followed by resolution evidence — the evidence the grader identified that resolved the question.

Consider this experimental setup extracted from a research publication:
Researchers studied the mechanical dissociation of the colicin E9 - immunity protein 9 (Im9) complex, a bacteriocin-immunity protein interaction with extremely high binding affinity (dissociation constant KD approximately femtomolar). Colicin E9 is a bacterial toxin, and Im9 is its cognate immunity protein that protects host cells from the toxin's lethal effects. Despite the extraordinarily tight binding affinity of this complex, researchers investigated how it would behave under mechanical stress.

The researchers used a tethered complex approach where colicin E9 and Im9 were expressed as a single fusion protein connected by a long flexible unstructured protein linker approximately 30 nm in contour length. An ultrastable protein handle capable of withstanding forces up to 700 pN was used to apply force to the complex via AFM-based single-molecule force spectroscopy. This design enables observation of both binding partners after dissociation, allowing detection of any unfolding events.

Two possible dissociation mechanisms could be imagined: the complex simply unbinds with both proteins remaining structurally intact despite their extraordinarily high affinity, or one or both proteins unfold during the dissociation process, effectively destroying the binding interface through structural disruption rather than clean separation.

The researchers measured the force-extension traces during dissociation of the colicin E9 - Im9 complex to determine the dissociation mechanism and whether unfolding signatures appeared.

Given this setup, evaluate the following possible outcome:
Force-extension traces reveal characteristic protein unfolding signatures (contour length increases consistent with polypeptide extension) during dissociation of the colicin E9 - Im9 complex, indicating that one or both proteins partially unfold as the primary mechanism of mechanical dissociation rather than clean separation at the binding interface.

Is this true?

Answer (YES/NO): NO